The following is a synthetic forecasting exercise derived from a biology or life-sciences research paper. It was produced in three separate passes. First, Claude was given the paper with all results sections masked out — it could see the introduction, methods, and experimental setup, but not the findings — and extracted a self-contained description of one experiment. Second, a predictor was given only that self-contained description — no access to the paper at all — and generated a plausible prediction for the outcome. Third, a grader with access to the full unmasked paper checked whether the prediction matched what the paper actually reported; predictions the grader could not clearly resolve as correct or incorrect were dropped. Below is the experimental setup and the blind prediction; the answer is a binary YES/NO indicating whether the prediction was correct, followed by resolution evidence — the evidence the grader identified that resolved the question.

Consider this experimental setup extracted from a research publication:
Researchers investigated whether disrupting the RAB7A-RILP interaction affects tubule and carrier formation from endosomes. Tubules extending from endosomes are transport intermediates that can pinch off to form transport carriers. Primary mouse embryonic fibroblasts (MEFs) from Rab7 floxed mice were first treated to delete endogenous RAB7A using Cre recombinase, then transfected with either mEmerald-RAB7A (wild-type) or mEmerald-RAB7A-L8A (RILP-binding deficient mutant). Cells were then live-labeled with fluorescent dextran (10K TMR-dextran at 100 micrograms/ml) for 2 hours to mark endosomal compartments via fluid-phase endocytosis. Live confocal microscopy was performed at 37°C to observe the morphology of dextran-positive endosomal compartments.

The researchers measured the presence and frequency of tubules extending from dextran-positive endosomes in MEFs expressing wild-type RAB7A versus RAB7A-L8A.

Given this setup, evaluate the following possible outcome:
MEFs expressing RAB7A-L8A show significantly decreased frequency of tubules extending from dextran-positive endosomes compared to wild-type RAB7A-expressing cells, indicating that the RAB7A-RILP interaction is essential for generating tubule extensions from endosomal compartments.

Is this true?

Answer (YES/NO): YES